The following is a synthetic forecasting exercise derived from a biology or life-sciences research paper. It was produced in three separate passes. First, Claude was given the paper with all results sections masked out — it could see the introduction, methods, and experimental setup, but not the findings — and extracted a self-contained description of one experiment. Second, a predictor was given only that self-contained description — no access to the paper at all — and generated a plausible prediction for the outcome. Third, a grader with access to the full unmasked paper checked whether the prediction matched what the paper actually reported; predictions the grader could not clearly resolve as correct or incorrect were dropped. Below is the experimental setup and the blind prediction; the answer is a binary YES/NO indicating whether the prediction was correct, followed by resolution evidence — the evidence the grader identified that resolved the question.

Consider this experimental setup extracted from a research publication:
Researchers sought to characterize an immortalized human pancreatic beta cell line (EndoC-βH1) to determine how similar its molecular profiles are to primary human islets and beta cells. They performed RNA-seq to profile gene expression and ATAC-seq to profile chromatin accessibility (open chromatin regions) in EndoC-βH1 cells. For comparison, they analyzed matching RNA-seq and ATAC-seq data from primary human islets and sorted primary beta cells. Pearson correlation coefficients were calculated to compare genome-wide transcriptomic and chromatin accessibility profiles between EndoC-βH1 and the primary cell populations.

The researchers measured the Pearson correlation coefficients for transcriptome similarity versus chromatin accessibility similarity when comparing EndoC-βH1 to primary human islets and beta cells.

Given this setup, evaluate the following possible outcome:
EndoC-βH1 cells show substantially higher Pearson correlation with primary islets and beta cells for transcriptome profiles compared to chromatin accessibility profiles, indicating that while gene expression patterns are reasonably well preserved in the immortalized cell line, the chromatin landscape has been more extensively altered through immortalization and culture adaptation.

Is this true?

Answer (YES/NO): YES